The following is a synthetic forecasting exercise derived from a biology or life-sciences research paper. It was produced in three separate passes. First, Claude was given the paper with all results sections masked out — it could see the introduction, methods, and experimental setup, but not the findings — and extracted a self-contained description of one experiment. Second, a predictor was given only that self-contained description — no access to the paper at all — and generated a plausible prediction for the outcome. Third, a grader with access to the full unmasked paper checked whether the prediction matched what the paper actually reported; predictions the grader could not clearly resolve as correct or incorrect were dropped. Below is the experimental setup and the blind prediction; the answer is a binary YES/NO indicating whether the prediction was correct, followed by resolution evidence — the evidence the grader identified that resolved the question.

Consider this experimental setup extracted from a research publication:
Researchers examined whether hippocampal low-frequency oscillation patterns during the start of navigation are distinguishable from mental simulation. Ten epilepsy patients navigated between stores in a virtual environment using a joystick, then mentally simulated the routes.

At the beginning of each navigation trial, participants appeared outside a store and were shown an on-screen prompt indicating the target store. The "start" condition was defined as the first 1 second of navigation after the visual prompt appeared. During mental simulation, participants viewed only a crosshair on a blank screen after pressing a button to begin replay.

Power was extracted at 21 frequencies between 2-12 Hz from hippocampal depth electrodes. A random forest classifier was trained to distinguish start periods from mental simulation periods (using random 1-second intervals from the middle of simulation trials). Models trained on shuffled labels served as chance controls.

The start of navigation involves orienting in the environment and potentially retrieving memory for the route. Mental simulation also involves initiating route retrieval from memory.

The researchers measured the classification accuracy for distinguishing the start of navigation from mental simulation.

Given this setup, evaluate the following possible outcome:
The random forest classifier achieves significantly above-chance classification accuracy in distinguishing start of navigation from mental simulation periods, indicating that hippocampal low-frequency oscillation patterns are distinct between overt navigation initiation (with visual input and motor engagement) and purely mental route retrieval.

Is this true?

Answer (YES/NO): YES